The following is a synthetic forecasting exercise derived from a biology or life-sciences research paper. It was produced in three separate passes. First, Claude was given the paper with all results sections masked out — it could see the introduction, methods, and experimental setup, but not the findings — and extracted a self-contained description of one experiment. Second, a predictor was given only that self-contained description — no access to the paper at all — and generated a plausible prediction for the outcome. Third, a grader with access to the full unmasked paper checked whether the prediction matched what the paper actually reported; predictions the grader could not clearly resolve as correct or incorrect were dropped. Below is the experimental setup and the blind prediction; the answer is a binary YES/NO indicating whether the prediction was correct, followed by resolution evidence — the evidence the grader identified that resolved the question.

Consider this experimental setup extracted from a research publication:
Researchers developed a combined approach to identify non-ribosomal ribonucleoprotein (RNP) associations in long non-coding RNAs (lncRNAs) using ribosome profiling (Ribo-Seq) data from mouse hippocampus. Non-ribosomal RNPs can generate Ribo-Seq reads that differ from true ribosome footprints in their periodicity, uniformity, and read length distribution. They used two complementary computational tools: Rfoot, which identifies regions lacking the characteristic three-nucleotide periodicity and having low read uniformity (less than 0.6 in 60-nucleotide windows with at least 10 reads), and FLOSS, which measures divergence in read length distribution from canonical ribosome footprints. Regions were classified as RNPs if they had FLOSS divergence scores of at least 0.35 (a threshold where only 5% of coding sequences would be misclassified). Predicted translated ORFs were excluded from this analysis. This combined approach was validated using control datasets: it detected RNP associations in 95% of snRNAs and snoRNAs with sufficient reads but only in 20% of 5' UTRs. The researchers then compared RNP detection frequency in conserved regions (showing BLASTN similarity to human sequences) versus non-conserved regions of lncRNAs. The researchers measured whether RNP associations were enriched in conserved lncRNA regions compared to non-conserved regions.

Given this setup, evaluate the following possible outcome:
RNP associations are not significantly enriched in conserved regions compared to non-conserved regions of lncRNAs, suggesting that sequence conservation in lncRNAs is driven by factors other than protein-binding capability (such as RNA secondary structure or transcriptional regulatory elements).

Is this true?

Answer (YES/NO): NO